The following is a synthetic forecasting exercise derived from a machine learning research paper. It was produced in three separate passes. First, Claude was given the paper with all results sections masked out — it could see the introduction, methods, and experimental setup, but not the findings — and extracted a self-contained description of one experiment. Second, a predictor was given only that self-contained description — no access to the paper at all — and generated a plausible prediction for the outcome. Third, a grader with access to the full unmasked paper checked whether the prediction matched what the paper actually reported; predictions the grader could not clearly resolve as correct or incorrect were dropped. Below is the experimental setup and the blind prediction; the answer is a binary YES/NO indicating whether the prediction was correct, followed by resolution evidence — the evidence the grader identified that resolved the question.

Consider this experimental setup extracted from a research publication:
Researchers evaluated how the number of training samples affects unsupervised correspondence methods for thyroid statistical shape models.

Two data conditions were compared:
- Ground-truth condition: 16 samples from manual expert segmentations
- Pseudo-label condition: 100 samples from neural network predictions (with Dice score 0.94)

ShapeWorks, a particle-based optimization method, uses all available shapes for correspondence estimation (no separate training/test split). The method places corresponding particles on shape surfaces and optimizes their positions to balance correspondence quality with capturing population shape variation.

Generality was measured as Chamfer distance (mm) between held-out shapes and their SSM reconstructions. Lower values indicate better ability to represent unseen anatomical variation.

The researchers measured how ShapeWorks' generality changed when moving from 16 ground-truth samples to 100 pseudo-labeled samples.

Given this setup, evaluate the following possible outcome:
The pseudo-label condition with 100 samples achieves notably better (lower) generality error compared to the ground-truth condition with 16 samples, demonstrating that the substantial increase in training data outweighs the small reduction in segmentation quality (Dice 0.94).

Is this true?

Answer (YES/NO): YES